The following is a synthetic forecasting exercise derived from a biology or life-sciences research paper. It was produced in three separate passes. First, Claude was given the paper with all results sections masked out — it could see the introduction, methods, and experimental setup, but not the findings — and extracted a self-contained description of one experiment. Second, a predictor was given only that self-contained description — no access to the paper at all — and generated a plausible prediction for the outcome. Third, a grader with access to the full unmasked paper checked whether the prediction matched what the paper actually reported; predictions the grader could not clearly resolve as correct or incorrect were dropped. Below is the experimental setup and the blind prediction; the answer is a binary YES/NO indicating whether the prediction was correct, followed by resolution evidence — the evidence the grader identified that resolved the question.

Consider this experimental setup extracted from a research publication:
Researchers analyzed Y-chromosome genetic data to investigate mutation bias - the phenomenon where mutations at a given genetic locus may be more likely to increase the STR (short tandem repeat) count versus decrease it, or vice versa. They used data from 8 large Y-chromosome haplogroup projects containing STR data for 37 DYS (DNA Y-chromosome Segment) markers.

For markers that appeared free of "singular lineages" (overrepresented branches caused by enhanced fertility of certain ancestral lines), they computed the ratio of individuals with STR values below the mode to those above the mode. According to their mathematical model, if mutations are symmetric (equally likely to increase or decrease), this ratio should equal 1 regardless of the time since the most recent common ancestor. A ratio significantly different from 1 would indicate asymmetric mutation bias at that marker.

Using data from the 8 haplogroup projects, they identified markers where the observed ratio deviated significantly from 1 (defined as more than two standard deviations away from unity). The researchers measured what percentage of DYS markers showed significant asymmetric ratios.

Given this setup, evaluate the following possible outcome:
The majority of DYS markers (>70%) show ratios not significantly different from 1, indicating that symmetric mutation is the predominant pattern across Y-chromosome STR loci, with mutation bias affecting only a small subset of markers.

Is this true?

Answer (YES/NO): NO